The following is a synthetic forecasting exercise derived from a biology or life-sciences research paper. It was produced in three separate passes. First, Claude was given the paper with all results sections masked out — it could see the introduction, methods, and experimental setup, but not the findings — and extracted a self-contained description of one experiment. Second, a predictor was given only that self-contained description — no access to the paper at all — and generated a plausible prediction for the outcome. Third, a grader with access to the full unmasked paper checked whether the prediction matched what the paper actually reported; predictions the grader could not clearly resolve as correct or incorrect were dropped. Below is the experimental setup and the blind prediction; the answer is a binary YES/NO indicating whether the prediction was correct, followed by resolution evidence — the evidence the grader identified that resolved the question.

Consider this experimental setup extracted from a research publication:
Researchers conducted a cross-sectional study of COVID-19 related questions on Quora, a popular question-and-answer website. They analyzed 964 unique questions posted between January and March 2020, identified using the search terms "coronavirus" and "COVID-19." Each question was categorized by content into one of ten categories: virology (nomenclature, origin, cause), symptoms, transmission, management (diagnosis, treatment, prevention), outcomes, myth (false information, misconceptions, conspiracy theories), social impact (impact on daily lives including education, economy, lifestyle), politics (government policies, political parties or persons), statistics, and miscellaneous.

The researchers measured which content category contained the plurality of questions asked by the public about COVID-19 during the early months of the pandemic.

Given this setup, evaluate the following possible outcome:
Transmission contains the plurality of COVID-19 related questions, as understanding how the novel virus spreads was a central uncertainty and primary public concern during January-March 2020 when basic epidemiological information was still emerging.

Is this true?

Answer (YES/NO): NO